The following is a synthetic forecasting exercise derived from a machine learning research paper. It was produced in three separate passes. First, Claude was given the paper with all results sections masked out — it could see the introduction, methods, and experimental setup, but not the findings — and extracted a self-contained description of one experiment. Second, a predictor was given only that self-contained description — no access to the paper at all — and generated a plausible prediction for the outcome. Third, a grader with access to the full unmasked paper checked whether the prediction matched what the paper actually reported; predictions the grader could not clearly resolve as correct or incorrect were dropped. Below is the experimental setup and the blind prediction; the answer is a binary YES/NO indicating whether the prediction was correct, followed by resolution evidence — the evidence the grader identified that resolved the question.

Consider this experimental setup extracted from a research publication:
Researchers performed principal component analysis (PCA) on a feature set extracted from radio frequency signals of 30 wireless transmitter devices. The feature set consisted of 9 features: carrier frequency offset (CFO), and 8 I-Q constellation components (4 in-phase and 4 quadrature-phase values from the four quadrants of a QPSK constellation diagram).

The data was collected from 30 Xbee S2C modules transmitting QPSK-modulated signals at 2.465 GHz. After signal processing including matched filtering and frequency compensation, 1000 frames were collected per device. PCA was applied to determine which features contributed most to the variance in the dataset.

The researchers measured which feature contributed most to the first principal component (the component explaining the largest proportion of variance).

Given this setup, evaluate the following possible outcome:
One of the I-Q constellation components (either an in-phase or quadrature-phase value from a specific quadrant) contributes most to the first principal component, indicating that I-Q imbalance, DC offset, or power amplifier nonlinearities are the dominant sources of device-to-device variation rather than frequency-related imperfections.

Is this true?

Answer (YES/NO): NO